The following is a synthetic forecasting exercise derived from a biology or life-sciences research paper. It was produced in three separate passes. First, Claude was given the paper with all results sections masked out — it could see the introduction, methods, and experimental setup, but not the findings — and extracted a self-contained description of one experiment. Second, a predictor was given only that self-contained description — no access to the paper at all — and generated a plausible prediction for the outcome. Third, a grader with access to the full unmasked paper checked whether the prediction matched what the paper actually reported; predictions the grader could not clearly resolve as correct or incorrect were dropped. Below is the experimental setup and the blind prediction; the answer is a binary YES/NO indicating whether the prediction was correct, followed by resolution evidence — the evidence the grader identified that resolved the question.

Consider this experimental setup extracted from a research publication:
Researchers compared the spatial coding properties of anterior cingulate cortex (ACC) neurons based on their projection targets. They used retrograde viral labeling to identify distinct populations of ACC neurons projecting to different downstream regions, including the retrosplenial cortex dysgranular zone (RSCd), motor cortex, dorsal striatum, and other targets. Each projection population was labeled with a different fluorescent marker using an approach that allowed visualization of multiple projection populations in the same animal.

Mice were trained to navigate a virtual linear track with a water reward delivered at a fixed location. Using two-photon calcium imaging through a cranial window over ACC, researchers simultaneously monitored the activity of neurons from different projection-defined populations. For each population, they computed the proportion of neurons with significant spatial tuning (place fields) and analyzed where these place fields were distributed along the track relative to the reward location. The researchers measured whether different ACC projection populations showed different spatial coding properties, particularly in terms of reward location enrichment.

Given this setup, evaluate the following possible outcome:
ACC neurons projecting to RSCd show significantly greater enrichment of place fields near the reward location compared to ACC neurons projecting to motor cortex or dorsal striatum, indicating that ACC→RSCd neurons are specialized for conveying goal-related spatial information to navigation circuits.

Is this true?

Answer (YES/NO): YES